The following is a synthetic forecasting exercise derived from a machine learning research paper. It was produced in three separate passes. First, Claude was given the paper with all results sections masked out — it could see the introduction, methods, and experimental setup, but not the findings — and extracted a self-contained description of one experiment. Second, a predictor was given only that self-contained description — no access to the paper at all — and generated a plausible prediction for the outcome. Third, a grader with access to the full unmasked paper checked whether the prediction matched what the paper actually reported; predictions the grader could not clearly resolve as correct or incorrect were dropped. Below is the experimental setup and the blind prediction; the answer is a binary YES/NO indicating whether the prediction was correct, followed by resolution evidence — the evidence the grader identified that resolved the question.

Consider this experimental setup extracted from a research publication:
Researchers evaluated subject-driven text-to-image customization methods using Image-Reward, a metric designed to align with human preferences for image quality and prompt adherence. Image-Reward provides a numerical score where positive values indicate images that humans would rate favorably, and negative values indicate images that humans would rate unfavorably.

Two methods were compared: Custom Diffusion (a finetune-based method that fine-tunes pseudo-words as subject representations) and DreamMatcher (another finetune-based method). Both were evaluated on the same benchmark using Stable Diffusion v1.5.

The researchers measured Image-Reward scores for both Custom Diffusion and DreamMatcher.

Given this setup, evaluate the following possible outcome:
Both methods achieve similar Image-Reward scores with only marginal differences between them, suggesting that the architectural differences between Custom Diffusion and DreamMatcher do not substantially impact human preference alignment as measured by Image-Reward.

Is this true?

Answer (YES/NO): NO